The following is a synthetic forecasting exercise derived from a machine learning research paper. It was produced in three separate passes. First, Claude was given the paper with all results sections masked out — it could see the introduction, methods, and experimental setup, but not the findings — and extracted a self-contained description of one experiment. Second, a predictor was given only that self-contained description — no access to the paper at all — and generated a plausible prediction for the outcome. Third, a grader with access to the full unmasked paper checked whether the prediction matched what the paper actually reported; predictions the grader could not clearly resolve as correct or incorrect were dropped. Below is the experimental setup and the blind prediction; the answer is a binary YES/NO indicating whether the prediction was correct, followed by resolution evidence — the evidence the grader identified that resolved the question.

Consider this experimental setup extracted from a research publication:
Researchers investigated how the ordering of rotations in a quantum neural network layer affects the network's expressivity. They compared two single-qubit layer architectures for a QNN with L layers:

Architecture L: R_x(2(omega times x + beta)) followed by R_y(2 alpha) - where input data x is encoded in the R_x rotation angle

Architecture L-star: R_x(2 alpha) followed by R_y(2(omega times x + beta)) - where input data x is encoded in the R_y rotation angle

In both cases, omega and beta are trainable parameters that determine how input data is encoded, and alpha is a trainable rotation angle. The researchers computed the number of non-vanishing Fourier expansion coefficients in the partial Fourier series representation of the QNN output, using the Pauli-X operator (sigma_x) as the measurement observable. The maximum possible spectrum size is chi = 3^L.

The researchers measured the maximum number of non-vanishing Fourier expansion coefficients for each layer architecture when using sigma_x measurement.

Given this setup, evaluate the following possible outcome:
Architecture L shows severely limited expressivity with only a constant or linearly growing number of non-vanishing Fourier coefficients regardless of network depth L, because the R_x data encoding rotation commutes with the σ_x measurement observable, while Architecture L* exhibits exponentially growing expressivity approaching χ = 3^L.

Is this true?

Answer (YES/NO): NO